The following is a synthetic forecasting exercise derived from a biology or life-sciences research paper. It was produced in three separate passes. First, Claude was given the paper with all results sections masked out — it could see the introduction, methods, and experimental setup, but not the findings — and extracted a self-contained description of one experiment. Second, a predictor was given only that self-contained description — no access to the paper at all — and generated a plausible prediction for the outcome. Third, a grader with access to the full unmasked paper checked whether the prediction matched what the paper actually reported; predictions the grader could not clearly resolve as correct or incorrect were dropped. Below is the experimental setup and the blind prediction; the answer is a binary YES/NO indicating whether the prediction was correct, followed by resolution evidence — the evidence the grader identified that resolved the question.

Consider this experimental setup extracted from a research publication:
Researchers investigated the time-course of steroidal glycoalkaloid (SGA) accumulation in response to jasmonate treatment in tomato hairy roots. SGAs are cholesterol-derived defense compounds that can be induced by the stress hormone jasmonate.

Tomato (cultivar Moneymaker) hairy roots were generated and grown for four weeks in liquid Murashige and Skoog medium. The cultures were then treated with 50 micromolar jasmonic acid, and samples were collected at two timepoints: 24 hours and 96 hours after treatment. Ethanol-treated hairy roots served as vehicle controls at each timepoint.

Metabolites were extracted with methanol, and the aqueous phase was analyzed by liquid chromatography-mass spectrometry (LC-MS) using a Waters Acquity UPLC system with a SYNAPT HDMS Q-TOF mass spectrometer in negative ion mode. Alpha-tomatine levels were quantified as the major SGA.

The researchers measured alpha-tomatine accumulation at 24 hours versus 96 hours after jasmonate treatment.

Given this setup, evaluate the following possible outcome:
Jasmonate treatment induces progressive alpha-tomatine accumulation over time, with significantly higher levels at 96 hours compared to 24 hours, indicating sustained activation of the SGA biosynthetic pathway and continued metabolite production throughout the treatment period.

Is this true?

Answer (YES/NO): NO